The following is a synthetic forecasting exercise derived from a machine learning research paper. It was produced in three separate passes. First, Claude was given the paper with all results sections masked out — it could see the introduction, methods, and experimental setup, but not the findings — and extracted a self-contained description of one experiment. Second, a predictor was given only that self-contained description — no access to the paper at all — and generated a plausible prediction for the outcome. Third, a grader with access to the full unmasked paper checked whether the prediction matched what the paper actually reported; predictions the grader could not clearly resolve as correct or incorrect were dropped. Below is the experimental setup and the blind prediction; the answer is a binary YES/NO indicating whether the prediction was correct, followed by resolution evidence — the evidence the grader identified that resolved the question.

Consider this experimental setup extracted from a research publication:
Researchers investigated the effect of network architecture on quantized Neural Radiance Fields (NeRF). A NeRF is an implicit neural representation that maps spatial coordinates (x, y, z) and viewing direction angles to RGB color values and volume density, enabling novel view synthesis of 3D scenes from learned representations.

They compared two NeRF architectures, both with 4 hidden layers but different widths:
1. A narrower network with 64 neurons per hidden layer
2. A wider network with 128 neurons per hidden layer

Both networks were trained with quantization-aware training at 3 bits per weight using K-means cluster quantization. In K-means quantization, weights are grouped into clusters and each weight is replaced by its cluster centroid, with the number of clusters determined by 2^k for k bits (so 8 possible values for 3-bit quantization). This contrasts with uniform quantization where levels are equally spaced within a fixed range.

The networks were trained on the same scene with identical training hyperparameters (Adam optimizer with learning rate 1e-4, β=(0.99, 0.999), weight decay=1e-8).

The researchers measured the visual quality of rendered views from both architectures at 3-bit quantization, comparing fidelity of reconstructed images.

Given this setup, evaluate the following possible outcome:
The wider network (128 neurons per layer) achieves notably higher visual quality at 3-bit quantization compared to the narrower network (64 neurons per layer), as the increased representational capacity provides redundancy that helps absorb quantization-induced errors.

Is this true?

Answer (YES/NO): NO